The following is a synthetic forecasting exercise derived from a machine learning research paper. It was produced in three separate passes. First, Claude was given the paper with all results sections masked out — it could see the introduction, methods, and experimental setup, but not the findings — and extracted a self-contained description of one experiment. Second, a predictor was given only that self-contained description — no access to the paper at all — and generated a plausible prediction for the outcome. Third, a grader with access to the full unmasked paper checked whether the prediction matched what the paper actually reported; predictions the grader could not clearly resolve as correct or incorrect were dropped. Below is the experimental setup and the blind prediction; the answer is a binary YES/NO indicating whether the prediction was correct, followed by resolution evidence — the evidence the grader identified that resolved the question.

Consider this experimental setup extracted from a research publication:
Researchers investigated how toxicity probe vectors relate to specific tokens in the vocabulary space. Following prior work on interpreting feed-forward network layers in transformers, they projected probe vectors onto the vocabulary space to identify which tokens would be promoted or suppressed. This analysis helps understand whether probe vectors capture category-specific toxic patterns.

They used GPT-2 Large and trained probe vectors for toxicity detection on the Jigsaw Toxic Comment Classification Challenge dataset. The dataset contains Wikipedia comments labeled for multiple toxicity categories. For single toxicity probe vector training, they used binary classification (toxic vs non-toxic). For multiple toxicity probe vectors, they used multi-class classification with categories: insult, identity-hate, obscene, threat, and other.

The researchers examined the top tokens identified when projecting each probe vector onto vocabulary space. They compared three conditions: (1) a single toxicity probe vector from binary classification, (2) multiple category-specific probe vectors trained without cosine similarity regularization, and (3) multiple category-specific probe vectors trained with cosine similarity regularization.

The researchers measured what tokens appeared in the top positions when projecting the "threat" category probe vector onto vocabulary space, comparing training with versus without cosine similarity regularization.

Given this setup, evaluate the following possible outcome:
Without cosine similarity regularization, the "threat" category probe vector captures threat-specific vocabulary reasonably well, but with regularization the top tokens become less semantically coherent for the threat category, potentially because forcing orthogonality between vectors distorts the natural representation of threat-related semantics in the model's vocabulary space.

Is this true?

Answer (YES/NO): NO